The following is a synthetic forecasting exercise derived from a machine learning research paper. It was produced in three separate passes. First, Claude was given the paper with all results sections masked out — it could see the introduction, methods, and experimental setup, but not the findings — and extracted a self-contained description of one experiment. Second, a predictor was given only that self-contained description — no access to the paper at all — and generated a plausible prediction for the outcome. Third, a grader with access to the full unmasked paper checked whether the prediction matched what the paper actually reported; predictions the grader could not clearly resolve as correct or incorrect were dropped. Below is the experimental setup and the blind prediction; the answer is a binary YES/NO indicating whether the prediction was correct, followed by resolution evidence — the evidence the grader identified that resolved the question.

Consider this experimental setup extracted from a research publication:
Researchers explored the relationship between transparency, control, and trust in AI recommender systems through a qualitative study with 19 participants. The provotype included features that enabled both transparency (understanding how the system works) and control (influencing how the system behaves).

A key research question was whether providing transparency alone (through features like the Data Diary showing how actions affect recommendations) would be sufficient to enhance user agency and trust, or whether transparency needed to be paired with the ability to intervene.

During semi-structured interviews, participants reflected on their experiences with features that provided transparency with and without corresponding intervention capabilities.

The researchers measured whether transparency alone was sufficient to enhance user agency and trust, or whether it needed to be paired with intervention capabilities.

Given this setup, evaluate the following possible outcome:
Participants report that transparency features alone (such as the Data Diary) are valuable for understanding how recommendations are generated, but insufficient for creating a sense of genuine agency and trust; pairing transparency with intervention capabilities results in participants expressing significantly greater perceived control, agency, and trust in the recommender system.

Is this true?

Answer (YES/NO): YES